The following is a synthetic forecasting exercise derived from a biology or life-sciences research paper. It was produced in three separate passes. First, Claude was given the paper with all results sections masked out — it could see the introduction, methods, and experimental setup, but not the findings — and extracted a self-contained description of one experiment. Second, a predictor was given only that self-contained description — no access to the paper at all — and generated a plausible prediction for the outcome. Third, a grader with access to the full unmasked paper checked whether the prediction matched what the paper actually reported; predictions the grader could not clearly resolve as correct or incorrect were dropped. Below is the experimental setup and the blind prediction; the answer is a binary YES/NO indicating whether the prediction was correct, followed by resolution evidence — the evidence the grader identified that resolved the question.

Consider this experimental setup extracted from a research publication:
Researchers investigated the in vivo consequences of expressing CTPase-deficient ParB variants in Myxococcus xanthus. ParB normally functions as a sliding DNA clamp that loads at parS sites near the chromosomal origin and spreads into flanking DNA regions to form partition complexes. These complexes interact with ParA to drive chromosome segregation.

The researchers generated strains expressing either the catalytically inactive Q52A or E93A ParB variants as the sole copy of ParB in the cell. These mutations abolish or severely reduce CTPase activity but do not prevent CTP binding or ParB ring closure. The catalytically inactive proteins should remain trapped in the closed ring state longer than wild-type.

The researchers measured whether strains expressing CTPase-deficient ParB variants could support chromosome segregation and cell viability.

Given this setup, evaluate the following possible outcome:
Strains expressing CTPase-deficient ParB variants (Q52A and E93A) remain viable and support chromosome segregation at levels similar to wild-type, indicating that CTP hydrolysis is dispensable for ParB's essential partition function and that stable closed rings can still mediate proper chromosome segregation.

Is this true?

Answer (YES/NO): NO